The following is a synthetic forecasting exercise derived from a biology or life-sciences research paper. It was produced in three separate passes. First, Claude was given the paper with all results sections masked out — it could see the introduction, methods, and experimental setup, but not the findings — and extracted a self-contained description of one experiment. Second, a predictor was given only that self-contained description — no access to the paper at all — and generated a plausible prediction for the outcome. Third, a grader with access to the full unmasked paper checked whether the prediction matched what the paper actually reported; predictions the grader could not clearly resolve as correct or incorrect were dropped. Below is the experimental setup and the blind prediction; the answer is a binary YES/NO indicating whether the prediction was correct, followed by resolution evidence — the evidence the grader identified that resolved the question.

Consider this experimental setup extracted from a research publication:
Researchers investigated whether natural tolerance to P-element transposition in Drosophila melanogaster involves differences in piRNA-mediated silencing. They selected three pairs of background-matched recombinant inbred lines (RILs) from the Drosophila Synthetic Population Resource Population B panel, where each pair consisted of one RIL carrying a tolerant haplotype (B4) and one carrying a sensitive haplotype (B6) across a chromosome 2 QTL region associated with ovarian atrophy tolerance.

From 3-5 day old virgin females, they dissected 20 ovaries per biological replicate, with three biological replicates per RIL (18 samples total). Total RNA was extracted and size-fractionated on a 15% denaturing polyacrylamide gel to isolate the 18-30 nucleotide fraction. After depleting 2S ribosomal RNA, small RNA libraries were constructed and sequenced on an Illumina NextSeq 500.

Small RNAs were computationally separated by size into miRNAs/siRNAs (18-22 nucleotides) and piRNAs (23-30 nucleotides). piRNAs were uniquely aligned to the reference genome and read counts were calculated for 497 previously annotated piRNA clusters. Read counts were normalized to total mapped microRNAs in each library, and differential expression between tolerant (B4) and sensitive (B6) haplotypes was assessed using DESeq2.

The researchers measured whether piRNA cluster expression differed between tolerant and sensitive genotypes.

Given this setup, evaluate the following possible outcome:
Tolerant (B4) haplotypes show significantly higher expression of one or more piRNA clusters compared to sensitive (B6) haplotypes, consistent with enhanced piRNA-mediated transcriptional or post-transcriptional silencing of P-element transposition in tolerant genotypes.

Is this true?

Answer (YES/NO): NO